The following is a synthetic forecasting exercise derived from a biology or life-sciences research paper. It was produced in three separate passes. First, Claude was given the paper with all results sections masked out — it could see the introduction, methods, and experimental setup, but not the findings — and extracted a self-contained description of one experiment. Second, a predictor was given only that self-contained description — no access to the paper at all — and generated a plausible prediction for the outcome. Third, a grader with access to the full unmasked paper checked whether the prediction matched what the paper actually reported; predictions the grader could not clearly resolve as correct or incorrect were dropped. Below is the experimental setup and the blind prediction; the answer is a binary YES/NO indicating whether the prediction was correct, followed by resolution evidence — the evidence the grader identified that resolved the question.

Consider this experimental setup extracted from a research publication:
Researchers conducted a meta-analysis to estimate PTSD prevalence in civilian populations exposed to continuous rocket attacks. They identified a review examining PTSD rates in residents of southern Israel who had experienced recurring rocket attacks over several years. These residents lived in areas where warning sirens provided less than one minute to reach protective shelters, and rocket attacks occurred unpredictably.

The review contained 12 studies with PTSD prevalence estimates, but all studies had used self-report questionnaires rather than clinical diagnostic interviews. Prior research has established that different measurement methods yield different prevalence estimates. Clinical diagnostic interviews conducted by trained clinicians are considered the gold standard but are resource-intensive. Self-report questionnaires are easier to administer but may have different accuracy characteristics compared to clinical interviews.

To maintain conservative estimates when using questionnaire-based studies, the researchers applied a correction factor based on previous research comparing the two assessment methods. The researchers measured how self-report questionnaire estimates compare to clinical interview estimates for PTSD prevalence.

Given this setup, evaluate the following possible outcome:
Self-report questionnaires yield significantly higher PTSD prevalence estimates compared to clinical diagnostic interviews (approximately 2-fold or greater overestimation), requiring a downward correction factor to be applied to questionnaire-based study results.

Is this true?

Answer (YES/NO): NO